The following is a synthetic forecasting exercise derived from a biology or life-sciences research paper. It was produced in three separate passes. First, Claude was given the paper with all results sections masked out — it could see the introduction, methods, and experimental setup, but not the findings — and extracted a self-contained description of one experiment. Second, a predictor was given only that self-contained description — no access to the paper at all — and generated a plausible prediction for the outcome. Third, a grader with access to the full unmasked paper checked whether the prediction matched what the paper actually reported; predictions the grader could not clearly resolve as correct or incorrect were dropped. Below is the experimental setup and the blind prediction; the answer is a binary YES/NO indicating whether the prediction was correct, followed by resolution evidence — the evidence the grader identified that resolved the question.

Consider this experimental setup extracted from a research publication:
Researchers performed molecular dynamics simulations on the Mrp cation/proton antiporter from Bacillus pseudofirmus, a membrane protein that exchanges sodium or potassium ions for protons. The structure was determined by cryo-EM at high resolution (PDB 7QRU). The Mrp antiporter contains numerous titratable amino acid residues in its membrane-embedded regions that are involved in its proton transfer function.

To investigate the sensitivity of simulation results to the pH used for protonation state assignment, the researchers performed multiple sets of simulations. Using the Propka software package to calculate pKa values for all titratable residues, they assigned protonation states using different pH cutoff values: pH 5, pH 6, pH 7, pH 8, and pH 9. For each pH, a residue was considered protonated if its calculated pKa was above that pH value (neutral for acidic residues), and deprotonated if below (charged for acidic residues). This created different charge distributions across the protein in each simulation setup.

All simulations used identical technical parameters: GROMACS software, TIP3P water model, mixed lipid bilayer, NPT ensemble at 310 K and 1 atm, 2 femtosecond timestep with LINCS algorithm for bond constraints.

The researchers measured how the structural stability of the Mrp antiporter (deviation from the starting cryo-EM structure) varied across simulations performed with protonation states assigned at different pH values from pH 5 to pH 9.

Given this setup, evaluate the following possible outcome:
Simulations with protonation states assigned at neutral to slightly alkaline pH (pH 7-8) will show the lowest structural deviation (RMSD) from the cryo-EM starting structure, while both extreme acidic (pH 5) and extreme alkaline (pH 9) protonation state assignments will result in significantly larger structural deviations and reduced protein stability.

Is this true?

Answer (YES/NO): NO